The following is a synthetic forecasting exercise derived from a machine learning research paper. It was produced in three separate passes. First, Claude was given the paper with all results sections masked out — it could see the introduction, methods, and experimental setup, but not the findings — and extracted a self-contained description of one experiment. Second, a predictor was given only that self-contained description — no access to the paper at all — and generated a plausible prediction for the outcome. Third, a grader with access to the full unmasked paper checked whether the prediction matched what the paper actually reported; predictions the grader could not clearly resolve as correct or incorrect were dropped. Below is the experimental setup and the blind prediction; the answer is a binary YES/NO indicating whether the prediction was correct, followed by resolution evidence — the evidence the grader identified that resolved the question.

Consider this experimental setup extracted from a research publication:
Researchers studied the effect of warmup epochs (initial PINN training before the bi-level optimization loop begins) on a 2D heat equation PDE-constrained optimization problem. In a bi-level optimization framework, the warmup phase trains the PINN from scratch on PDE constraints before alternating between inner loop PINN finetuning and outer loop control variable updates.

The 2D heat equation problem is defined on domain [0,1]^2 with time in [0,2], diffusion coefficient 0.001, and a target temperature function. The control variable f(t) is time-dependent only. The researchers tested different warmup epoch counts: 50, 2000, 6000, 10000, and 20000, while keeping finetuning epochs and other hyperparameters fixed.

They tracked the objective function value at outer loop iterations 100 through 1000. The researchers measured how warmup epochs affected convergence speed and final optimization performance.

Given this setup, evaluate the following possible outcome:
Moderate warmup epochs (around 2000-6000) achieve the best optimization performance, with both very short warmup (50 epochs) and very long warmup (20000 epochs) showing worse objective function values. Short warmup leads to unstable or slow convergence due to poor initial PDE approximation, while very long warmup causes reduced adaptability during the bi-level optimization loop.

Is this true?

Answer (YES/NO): NO